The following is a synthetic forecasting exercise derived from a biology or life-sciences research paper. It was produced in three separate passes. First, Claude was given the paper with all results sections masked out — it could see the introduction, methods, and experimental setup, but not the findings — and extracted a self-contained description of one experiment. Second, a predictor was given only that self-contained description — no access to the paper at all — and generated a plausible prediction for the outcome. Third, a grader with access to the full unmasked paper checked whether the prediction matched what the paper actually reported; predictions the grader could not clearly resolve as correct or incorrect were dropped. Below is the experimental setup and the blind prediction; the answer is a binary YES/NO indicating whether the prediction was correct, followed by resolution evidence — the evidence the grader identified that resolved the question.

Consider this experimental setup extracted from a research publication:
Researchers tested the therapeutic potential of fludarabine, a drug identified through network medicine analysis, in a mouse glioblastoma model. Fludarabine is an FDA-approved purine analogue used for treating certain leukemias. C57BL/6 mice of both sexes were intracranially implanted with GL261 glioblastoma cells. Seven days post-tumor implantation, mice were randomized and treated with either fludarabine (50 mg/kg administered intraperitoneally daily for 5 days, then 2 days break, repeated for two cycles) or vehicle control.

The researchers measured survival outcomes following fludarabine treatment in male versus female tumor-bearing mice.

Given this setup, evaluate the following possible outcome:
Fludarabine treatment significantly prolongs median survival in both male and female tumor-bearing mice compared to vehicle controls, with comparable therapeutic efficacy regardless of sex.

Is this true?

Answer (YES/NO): NO